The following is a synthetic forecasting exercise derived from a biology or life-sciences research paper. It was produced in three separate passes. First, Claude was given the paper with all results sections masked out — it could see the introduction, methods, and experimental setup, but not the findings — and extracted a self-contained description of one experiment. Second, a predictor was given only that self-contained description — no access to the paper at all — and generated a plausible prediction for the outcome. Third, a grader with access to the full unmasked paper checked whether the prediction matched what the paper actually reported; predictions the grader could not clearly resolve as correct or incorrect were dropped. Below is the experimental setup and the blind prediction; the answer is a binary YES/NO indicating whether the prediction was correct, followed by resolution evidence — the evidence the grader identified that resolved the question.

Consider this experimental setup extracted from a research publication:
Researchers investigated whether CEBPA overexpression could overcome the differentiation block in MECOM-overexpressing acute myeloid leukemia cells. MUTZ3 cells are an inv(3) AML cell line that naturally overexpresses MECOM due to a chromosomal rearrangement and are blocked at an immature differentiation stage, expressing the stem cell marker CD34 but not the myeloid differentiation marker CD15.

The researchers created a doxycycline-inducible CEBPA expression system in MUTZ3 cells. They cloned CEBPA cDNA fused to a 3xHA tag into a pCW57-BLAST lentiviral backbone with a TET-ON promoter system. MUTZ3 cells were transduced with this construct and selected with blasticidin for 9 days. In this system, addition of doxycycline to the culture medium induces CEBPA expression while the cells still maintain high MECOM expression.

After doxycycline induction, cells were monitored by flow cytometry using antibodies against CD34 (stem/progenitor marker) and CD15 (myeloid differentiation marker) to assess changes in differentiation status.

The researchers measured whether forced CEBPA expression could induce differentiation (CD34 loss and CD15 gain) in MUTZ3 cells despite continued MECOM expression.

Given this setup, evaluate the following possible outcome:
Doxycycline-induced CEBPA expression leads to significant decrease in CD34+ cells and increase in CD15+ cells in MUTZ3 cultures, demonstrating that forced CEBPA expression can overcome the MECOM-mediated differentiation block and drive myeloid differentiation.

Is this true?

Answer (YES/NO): YES